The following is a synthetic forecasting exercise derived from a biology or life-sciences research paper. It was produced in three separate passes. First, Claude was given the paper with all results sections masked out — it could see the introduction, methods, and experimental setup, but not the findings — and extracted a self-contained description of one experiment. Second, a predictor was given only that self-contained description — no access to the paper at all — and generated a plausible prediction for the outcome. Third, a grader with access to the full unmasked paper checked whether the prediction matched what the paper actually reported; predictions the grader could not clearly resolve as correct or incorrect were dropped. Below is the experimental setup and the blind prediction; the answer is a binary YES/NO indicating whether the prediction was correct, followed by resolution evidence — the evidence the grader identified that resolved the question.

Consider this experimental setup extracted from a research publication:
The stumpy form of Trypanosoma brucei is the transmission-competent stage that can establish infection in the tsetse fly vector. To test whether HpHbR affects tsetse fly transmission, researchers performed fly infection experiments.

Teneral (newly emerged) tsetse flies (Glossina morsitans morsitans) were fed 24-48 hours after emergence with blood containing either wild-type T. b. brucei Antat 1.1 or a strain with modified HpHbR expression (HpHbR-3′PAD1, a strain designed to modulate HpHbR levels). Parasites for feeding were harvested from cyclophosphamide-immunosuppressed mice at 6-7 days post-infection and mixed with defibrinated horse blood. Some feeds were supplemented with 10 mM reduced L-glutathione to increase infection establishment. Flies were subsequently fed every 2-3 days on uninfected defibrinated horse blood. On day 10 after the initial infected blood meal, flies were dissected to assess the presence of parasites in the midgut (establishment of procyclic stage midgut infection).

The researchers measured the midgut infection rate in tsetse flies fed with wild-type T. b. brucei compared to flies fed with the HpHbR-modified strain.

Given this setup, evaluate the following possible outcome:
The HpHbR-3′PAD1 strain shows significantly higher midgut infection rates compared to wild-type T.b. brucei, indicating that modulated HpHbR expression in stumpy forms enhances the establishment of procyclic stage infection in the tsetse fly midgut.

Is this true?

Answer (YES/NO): NO